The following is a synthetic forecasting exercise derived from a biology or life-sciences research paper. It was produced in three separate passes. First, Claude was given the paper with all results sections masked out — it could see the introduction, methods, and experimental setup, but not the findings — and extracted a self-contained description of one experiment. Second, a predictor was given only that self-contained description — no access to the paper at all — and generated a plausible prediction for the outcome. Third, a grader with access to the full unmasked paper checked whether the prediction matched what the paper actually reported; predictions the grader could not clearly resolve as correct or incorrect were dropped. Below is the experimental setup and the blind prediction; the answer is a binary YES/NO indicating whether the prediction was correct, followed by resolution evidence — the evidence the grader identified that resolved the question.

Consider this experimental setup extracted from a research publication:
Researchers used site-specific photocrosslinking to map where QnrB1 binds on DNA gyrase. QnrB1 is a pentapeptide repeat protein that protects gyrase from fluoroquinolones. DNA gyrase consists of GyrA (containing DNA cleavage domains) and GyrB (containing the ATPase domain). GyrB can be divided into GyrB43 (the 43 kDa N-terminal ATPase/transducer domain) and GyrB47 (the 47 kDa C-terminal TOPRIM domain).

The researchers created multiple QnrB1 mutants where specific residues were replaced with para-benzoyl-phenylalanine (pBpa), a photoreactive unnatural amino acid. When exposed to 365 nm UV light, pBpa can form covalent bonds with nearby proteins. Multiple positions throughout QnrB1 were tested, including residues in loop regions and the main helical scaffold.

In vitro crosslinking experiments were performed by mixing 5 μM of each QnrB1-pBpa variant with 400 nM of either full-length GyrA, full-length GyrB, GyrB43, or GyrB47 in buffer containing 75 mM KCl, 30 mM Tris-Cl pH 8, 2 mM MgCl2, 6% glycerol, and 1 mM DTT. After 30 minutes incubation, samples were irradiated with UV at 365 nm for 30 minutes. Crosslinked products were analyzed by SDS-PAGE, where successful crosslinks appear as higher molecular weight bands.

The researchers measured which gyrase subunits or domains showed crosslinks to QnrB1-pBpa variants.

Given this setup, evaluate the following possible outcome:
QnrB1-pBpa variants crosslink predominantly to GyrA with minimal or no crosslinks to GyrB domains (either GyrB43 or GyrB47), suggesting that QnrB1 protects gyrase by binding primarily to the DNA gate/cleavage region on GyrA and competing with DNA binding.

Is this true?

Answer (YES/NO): NO